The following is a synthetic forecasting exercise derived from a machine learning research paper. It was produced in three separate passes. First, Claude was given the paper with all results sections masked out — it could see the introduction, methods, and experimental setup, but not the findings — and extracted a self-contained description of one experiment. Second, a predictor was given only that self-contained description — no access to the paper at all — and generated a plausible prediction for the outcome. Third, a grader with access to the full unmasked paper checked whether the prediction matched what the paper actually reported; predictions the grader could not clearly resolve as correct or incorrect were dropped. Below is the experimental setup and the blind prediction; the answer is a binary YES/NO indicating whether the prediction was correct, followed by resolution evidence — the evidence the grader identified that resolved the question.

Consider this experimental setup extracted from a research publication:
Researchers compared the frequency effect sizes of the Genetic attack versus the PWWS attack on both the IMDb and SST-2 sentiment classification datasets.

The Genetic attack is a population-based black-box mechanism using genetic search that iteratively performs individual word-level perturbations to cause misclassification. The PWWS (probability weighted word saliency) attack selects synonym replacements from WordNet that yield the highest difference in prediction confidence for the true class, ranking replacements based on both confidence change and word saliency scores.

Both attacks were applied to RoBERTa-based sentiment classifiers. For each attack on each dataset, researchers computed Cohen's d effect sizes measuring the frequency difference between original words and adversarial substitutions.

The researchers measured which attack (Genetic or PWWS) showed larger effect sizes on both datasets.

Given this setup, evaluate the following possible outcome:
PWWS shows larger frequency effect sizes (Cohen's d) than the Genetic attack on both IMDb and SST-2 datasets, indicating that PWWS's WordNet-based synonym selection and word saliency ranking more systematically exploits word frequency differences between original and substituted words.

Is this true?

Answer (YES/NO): NO